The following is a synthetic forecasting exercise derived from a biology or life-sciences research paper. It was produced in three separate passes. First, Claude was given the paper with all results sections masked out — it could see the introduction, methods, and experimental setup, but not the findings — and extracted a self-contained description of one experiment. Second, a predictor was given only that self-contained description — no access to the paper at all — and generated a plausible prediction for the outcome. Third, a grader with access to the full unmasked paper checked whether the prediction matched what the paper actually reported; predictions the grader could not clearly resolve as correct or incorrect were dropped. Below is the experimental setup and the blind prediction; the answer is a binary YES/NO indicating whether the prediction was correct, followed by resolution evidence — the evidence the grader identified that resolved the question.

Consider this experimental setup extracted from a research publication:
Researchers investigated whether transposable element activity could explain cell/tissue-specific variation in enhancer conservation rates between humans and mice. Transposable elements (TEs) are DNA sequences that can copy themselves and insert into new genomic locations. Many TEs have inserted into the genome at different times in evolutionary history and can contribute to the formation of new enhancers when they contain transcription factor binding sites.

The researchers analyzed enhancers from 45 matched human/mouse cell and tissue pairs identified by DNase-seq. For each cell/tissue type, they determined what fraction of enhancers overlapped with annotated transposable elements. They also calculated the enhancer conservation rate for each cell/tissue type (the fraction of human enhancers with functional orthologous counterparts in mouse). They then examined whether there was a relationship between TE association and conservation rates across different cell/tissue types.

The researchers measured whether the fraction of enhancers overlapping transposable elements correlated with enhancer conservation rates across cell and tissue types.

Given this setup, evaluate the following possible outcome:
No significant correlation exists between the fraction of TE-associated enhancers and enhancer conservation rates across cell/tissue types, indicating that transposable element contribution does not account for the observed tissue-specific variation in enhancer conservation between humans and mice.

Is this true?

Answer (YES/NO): NO